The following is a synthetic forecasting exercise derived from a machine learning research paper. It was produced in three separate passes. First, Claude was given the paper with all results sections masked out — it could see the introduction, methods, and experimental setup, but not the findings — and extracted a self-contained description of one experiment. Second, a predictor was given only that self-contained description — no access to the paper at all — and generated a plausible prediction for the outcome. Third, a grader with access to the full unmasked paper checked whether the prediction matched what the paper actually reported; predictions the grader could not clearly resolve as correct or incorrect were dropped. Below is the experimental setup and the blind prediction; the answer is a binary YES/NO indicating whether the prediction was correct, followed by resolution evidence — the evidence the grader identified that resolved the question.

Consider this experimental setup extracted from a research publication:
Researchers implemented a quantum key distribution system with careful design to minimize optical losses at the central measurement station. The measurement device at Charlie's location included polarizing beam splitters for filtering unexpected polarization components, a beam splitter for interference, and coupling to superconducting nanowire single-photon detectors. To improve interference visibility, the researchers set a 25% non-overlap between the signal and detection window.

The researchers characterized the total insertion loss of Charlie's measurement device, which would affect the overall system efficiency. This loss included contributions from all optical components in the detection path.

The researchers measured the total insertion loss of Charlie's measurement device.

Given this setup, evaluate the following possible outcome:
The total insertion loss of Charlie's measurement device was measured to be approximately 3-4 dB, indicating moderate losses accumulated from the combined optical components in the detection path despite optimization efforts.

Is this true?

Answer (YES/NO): NO